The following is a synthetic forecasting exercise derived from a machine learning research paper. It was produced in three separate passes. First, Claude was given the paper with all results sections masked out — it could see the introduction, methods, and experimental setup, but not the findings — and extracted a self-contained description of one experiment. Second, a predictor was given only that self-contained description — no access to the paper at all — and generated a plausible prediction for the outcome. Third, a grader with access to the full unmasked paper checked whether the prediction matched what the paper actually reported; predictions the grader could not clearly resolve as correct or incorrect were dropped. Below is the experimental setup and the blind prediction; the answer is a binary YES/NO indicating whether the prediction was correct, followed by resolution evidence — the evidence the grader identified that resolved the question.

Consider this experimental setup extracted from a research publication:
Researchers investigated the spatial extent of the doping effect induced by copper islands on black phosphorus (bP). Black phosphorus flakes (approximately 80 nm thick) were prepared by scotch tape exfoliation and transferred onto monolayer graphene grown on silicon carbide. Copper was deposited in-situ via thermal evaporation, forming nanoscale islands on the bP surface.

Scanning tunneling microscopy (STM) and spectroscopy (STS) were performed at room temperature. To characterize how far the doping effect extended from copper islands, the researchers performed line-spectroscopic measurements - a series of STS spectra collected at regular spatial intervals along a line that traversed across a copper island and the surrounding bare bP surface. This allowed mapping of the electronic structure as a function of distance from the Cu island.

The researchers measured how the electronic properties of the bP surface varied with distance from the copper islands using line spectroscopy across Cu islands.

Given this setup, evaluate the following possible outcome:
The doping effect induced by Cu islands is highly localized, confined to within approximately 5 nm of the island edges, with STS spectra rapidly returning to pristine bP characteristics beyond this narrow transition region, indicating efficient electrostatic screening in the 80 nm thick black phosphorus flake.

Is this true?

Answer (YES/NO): NO